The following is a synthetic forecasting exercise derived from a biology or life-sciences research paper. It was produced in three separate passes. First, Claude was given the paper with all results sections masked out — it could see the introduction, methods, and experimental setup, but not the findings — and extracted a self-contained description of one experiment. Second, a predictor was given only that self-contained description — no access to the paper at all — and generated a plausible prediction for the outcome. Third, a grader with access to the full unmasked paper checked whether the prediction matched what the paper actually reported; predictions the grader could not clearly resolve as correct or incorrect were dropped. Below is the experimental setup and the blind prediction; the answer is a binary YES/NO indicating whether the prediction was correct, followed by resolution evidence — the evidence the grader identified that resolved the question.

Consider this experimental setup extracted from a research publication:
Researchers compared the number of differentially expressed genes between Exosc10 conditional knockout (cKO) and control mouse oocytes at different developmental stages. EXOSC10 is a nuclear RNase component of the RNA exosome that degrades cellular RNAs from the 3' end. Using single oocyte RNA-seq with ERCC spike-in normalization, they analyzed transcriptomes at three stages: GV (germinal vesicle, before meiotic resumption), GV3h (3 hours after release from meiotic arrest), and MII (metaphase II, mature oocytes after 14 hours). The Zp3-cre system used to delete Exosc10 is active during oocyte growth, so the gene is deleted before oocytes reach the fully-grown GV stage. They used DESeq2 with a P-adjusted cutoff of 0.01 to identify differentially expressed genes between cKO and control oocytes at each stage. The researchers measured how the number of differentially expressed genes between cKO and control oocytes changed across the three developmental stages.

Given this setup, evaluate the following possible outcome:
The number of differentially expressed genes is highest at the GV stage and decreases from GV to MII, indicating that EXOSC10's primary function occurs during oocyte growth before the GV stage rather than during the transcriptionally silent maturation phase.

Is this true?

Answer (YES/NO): NO